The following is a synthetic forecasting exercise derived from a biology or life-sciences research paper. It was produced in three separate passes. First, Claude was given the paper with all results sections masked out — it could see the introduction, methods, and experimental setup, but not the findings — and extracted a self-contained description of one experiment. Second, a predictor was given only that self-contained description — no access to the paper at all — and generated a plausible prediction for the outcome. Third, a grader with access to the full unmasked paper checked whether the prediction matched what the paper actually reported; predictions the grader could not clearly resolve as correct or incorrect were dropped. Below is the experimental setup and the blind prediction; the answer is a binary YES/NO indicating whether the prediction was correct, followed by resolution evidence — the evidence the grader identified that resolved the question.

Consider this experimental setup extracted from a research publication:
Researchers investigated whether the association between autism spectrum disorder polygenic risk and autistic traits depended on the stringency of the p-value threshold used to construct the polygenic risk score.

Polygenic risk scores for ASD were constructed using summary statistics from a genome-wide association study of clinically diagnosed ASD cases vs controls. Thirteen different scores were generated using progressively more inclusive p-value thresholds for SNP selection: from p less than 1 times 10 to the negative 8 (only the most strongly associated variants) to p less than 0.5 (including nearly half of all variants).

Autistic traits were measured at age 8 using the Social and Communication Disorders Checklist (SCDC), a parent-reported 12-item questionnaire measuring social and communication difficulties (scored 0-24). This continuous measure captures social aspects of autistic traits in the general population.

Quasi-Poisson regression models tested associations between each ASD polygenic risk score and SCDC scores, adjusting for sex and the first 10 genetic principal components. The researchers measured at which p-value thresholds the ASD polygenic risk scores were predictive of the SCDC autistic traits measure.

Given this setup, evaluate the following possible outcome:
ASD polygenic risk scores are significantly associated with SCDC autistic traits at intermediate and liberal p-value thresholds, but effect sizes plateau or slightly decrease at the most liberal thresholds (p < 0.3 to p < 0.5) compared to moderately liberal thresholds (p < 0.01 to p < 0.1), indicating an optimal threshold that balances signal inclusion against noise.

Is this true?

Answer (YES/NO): NO